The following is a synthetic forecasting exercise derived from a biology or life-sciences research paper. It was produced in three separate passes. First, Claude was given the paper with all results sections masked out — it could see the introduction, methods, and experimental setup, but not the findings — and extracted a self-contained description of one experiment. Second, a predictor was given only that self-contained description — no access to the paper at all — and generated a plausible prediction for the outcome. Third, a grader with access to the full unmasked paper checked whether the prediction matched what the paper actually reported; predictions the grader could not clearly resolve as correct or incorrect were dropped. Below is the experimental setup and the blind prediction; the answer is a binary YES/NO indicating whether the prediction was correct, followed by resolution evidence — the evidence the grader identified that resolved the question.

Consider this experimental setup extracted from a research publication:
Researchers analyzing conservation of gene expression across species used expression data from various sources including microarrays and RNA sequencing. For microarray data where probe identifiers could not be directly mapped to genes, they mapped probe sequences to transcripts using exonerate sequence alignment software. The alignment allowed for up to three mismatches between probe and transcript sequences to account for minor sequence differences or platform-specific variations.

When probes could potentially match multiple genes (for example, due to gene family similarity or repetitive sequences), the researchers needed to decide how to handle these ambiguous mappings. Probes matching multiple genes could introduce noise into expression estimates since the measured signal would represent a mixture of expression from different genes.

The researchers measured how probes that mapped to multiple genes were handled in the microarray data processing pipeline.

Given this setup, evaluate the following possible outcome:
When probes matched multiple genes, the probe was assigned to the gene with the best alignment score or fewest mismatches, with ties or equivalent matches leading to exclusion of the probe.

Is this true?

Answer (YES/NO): NO